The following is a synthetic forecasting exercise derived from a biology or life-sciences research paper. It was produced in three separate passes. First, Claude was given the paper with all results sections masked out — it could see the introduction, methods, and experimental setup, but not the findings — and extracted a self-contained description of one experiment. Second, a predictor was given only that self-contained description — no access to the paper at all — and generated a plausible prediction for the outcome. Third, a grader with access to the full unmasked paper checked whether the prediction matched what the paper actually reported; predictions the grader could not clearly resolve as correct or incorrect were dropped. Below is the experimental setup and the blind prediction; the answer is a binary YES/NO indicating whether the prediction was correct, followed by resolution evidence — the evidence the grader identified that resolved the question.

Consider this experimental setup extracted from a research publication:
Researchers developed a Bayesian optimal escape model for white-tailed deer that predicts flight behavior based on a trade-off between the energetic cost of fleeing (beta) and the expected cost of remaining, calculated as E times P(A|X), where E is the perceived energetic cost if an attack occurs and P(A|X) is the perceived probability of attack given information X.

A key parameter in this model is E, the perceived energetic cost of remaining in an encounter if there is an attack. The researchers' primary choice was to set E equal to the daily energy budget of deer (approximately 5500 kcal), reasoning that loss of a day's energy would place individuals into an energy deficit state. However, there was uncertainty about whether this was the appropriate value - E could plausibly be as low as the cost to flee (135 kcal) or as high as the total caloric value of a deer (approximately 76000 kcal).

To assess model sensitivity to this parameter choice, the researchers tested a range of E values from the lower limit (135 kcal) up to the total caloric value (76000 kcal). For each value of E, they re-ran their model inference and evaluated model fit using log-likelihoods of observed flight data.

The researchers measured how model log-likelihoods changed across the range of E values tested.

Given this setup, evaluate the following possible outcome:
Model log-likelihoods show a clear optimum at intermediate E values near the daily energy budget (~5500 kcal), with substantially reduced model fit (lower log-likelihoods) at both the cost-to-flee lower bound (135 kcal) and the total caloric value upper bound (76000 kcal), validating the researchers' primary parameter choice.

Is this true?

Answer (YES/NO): NO